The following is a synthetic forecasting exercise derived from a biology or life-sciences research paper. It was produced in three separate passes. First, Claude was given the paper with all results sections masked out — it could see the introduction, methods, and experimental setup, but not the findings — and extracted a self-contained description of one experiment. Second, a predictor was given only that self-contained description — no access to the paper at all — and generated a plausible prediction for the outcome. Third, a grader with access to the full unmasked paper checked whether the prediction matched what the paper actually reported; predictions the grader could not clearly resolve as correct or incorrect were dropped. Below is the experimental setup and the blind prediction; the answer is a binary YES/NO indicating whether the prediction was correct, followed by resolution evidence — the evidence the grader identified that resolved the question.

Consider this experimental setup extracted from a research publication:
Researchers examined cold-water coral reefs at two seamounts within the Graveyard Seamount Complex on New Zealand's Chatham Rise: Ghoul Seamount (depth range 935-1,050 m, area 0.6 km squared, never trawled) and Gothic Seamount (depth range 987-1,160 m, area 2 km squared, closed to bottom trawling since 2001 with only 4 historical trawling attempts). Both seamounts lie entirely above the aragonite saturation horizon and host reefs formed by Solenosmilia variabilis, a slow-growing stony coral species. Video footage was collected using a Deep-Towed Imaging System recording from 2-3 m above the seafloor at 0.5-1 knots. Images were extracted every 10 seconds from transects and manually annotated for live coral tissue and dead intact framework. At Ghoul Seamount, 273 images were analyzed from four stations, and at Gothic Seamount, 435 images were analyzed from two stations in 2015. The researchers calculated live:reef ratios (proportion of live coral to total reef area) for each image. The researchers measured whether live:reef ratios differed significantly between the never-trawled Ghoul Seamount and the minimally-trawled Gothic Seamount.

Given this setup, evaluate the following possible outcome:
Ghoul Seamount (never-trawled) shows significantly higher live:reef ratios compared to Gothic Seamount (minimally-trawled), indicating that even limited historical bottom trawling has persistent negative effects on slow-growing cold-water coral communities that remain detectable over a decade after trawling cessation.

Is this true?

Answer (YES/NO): NO